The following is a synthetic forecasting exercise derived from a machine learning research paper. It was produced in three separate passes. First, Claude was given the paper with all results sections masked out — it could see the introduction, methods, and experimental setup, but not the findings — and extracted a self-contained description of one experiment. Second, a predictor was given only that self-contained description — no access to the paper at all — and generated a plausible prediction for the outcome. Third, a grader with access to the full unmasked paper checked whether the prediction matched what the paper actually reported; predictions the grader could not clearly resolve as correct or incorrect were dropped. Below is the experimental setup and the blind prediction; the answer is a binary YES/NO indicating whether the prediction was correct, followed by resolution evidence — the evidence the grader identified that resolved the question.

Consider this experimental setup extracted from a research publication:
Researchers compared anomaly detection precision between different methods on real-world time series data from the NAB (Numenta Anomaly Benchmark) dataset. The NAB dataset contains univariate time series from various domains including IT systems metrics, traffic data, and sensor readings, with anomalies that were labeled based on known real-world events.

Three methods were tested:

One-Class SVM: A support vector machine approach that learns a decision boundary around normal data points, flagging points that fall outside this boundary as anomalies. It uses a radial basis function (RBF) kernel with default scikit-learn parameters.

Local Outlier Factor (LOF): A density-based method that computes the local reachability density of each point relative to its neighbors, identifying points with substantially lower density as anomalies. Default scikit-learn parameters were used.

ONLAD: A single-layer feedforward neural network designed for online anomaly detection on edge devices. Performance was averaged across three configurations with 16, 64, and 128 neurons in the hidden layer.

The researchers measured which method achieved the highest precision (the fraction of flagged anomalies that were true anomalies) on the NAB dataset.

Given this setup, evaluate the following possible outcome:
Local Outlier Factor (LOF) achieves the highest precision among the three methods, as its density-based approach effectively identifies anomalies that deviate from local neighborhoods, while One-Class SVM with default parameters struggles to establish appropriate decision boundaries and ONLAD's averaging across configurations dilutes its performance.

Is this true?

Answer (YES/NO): NO